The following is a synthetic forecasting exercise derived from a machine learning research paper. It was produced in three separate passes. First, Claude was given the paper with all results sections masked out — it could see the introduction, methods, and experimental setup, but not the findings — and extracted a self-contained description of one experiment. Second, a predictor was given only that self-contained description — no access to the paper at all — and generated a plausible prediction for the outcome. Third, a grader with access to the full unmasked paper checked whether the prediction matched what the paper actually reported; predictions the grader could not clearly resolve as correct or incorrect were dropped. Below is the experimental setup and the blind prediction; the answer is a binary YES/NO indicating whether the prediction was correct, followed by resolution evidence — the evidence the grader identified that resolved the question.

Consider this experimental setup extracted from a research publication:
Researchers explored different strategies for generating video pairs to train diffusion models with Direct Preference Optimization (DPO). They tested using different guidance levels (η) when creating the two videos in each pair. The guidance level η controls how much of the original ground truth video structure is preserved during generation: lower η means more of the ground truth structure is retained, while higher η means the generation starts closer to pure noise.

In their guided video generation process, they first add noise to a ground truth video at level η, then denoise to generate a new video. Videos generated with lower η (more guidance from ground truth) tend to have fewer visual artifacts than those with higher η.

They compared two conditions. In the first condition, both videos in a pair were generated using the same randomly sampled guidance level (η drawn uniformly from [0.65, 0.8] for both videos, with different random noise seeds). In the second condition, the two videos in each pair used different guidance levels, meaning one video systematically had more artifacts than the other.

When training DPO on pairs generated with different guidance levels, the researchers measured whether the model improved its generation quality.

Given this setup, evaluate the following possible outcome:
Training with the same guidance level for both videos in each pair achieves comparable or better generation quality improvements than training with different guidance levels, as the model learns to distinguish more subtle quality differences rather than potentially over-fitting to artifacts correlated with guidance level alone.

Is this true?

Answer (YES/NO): YES